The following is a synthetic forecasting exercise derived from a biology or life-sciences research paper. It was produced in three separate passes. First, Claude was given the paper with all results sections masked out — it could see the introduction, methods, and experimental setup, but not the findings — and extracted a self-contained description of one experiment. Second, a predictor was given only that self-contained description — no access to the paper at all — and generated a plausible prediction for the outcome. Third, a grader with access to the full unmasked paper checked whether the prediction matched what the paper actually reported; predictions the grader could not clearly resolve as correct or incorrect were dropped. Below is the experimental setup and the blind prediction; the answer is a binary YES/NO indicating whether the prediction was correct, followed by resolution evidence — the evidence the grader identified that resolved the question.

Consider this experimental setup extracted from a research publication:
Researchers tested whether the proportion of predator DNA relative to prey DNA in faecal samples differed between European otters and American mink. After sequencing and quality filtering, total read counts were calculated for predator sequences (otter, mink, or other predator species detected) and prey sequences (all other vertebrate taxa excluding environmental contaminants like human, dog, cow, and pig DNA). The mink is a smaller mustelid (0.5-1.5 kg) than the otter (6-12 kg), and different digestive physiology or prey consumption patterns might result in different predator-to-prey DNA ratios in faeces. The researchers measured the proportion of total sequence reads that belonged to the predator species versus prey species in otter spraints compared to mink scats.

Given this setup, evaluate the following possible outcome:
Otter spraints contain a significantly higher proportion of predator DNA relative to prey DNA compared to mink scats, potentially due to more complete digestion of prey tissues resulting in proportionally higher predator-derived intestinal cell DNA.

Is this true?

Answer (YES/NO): NO